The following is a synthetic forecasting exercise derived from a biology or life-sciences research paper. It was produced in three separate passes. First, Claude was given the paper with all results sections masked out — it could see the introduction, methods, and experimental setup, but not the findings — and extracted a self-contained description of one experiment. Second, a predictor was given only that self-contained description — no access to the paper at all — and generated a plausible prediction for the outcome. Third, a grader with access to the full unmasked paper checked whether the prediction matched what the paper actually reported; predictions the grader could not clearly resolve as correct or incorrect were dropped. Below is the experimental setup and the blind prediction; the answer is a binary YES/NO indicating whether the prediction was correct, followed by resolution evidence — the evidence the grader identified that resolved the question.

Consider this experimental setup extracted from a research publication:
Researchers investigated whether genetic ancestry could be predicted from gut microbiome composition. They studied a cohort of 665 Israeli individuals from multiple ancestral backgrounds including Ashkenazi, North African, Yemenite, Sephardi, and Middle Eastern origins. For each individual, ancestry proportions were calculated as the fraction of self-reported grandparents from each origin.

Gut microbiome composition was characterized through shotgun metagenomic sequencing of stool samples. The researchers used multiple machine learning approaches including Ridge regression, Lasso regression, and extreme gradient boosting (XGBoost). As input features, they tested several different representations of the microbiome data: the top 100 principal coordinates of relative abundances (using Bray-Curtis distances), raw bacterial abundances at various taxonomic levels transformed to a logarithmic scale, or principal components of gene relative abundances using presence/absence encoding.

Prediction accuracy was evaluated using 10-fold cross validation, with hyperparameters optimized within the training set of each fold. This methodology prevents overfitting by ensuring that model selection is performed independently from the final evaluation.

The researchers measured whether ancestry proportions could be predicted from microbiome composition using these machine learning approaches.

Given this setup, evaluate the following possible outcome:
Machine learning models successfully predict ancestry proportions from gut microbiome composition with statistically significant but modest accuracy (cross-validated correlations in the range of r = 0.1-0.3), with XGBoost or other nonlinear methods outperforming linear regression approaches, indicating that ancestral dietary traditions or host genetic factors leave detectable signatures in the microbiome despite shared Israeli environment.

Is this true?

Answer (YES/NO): NO